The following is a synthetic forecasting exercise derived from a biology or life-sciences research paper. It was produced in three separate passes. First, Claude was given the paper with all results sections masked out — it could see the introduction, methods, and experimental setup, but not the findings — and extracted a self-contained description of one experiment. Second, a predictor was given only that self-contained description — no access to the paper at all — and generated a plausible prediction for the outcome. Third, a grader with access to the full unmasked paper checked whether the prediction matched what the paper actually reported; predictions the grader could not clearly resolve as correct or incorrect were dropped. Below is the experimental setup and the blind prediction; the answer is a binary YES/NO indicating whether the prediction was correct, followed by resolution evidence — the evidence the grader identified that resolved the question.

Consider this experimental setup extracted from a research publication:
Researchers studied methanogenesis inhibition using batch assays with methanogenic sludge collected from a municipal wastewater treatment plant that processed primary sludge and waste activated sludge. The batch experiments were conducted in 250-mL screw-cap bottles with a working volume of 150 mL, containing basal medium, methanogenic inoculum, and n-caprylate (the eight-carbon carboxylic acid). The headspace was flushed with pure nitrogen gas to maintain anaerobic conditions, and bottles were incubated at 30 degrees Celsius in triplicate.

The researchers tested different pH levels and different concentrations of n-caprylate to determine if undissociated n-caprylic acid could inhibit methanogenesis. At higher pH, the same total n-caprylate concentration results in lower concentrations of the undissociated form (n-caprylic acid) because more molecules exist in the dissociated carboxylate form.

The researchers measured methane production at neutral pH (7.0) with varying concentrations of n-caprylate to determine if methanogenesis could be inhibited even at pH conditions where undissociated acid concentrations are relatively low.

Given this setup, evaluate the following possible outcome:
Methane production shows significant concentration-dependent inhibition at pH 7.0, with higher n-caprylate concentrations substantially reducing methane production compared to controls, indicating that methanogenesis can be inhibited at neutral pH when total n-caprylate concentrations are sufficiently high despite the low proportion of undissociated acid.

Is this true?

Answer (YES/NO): YES